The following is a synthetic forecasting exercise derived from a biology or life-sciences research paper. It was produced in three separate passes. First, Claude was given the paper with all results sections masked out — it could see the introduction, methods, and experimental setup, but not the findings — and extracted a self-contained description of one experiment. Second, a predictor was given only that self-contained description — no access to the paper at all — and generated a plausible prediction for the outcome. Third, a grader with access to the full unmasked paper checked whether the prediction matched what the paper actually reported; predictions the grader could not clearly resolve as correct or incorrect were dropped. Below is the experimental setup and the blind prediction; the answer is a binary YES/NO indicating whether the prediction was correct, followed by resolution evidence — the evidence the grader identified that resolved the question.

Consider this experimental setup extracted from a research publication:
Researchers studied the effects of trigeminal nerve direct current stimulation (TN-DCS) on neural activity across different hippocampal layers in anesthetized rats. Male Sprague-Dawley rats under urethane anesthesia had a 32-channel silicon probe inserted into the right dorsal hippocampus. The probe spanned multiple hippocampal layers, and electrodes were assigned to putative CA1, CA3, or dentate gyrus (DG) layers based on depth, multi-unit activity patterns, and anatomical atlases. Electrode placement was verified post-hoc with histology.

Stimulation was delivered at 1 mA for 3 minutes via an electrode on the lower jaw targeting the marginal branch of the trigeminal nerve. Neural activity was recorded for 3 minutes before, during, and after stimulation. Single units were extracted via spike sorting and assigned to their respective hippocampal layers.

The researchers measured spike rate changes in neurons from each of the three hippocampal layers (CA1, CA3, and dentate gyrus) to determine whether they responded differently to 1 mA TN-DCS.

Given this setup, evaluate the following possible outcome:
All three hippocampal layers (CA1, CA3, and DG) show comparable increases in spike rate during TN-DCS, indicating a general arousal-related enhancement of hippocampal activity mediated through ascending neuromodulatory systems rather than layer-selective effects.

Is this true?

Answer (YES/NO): NO